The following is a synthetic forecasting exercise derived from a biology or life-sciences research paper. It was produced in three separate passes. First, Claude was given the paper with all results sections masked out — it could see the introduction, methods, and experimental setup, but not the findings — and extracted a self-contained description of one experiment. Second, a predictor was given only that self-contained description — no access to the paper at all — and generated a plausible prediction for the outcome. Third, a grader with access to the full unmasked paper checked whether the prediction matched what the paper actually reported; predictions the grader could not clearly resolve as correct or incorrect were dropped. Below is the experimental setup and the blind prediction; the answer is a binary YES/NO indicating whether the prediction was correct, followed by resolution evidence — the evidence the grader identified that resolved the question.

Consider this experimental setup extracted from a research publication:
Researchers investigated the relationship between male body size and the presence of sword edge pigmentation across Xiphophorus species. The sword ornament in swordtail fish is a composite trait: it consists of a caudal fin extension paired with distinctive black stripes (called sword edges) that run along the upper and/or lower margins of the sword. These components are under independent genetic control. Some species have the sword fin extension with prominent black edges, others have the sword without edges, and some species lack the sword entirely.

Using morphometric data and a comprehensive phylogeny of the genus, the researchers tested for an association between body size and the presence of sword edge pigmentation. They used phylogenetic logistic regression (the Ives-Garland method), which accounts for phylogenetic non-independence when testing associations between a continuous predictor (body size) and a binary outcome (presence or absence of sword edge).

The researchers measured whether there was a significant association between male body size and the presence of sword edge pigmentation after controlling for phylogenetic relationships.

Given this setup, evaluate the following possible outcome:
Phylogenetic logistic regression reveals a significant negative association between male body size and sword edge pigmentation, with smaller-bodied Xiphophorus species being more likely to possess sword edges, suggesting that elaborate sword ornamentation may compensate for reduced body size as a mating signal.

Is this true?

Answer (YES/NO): NO